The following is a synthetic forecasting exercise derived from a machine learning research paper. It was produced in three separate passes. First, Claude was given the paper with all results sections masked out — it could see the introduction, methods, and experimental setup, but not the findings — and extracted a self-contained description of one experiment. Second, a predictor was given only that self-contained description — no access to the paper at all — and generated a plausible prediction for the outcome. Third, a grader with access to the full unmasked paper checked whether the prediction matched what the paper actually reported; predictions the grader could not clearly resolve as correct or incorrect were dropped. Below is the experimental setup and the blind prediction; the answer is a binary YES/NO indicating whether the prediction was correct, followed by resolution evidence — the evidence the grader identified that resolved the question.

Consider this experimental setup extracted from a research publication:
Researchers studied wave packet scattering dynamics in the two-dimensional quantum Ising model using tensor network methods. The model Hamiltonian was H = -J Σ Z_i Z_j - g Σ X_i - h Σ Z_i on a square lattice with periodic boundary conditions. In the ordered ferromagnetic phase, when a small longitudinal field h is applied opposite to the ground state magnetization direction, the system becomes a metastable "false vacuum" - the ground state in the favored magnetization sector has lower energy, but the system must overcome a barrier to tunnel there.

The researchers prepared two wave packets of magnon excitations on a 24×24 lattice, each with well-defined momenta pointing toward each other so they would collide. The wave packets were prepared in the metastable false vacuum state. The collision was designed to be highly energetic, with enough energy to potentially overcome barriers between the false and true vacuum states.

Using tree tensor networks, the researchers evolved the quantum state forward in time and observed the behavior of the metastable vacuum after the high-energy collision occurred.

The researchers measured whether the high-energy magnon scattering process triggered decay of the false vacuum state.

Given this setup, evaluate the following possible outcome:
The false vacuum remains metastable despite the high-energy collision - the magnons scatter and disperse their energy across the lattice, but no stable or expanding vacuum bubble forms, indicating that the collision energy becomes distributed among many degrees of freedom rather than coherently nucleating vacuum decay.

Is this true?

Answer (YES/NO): NO